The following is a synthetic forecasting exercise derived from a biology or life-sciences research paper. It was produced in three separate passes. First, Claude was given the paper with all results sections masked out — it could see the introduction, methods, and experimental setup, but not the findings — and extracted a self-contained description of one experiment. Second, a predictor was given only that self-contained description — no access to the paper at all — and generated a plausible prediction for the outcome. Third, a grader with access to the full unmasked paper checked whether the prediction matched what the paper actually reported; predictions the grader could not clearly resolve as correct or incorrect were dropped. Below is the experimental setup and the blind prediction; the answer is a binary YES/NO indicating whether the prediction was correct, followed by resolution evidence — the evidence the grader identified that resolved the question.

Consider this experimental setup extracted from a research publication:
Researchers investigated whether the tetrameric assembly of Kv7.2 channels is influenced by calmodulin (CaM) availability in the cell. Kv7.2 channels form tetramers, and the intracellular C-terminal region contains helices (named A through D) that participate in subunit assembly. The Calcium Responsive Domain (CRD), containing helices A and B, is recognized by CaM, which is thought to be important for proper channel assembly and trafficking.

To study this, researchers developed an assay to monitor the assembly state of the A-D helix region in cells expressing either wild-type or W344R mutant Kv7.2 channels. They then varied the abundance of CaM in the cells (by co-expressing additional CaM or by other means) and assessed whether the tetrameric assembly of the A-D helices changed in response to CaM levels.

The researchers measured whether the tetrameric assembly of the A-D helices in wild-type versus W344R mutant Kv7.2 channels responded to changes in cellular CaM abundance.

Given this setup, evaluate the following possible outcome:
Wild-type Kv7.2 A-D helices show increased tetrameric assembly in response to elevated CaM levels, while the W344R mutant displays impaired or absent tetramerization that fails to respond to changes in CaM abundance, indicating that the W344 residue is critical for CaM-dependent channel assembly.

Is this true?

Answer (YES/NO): NO